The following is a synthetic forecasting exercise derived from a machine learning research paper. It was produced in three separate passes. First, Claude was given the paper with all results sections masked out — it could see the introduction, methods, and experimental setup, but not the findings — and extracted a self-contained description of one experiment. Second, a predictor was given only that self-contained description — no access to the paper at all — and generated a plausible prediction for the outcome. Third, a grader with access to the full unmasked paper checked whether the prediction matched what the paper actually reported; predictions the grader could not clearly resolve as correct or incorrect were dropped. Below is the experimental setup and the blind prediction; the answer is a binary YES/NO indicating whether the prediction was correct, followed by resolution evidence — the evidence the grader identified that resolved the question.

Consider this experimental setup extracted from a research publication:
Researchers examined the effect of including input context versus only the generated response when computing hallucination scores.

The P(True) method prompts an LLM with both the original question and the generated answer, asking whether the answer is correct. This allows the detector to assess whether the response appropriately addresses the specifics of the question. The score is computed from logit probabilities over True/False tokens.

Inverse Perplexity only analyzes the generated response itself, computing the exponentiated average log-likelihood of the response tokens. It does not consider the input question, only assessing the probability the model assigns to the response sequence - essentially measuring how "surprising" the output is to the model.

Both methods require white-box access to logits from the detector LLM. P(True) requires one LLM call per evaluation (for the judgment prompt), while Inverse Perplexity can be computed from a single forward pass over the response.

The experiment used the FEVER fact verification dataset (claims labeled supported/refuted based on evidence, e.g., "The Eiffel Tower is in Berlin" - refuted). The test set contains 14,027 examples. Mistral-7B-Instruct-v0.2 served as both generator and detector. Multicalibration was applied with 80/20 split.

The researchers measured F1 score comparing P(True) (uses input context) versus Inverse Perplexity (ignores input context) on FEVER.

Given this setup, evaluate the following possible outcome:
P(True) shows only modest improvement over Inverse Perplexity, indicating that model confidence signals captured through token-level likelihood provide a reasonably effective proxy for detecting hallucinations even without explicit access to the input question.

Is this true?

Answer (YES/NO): NO